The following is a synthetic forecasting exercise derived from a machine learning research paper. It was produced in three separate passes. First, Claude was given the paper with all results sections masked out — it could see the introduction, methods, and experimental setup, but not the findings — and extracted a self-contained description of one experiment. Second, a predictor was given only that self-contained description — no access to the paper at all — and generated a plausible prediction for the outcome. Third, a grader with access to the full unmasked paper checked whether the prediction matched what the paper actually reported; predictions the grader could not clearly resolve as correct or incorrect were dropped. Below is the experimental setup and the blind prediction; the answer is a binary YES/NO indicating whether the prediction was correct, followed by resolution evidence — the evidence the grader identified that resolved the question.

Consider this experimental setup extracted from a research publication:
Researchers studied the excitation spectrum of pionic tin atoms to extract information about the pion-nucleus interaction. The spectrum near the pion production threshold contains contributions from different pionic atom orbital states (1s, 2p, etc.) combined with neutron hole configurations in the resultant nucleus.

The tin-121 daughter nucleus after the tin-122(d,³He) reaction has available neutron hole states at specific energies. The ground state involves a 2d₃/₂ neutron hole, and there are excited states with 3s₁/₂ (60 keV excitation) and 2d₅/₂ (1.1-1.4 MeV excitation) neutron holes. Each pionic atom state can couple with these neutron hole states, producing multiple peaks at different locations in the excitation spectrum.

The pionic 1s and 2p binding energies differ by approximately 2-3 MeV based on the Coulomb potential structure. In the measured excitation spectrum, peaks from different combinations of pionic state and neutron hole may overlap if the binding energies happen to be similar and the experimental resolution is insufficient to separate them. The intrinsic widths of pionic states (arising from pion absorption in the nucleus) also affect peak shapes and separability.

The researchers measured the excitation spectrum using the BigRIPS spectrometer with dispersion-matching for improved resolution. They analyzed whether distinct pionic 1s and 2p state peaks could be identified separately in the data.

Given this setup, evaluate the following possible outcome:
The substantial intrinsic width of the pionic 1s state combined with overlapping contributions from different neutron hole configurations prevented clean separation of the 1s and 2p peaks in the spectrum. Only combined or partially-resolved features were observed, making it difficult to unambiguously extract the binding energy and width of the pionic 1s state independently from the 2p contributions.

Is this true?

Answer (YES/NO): NO